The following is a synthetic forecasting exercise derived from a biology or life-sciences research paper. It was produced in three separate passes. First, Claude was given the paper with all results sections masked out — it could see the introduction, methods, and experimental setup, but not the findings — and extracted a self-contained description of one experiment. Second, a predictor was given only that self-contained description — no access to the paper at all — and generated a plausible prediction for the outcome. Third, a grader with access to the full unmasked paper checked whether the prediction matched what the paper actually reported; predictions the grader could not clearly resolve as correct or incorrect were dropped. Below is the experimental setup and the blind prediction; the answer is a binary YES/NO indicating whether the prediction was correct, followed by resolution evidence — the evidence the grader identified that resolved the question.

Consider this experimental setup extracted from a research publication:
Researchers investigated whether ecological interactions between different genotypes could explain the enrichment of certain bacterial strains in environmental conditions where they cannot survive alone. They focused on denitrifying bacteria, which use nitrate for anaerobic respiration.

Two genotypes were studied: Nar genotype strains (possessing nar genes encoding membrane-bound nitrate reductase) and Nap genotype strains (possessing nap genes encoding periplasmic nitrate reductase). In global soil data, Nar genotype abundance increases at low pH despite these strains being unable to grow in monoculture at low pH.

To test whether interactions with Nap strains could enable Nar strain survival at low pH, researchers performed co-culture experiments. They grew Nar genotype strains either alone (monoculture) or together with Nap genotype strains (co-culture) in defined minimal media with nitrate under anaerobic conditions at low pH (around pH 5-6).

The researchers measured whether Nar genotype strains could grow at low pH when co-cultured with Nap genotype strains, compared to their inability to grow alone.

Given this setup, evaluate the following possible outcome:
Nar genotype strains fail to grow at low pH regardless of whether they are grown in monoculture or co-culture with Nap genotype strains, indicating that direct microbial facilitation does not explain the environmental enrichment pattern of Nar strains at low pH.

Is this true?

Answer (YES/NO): NO